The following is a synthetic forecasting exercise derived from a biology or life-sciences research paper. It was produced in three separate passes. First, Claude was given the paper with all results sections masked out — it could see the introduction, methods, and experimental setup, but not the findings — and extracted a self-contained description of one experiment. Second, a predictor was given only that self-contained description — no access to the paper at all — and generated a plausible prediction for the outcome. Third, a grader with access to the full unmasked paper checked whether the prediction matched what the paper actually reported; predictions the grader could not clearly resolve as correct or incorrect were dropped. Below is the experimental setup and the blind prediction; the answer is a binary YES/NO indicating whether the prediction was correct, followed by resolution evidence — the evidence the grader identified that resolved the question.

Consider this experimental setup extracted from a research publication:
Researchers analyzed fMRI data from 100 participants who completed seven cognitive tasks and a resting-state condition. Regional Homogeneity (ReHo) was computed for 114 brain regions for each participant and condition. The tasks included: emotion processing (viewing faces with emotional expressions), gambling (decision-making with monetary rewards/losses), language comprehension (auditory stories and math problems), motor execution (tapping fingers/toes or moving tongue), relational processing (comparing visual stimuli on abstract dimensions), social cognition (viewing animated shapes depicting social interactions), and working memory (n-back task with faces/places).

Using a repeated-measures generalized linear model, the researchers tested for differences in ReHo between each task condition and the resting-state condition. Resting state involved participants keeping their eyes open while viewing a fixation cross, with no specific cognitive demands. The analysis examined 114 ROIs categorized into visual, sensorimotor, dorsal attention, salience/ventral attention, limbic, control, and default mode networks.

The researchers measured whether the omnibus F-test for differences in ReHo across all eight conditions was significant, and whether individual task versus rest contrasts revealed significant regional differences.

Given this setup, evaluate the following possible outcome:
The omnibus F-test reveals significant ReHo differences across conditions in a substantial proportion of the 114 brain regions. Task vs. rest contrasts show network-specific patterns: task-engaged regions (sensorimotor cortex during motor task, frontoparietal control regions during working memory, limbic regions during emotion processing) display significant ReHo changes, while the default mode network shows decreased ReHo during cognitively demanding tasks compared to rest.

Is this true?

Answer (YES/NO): NO